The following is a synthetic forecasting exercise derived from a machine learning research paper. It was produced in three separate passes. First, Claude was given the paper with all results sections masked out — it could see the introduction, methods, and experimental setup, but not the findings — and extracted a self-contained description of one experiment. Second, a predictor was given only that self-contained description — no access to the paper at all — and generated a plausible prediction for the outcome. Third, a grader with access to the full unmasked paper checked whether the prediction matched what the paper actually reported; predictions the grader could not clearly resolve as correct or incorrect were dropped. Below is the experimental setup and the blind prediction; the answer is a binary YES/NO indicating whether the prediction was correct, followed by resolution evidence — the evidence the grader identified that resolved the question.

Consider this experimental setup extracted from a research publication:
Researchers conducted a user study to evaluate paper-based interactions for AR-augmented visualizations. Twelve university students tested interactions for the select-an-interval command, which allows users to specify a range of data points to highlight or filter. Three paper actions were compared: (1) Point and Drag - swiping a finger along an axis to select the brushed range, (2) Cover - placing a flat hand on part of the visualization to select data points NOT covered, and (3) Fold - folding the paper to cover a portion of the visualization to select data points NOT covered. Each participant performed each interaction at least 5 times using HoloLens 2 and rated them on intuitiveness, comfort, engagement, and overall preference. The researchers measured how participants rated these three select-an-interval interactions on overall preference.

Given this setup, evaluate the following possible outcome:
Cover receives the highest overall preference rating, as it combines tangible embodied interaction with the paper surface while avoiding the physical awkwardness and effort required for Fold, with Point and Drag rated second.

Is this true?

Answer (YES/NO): NO